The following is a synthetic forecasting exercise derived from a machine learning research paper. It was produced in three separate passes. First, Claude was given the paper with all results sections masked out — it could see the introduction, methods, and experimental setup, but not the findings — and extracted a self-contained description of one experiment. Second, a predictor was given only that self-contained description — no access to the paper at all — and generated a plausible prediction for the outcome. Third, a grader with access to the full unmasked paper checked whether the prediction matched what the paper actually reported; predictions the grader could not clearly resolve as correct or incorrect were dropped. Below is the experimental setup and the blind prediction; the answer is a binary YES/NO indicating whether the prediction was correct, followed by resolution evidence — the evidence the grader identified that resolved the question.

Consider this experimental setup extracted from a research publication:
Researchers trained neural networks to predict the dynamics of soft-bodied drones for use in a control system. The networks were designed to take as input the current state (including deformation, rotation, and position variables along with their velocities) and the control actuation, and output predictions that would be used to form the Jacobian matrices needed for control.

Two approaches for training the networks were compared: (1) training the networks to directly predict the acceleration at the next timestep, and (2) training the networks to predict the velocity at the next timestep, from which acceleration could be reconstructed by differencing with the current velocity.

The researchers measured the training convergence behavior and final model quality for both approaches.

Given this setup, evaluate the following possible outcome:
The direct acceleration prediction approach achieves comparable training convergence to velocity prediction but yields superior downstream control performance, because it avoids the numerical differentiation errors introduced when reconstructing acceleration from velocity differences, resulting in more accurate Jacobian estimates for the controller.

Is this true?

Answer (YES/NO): NO